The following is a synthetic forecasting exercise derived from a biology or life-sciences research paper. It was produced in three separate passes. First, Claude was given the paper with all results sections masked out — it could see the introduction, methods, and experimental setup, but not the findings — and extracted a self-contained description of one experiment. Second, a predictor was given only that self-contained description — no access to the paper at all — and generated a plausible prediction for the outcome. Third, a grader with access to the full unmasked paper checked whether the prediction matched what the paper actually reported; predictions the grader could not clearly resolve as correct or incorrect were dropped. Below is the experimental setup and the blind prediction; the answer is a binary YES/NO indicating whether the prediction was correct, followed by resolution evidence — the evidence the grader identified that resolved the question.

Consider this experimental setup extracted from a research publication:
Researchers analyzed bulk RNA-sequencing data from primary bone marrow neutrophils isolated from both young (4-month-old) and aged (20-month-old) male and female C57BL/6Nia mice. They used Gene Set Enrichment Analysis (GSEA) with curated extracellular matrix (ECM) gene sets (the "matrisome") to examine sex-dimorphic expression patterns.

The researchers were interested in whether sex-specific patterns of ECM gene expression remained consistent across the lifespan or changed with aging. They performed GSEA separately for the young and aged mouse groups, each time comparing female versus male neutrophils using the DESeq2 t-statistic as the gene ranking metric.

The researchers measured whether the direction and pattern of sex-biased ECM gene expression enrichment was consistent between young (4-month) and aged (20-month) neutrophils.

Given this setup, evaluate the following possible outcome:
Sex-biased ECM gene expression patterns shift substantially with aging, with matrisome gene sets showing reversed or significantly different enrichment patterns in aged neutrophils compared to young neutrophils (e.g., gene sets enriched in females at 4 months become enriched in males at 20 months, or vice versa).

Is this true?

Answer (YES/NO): NO